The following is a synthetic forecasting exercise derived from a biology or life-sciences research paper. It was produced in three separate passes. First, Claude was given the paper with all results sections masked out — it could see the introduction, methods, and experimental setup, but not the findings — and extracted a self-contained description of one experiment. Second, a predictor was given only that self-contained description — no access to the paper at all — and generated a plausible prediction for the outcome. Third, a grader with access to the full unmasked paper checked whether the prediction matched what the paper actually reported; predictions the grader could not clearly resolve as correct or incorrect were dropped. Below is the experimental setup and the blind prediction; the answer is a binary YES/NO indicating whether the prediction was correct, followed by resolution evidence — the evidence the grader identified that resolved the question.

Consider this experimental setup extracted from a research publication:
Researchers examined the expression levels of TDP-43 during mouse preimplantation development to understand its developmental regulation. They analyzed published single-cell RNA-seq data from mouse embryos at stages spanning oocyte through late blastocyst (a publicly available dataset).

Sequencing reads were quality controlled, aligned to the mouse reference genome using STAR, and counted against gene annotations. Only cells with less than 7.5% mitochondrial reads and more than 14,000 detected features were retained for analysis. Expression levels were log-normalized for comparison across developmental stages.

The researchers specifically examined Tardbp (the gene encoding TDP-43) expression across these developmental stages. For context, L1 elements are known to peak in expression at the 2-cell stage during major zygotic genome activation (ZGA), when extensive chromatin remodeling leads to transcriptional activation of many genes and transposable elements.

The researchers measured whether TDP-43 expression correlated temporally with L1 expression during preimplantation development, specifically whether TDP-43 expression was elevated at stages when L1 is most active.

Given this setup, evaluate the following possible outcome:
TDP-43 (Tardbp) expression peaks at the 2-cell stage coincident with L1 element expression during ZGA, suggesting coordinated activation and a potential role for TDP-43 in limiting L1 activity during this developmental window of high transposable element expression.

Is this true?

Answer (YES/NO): NO